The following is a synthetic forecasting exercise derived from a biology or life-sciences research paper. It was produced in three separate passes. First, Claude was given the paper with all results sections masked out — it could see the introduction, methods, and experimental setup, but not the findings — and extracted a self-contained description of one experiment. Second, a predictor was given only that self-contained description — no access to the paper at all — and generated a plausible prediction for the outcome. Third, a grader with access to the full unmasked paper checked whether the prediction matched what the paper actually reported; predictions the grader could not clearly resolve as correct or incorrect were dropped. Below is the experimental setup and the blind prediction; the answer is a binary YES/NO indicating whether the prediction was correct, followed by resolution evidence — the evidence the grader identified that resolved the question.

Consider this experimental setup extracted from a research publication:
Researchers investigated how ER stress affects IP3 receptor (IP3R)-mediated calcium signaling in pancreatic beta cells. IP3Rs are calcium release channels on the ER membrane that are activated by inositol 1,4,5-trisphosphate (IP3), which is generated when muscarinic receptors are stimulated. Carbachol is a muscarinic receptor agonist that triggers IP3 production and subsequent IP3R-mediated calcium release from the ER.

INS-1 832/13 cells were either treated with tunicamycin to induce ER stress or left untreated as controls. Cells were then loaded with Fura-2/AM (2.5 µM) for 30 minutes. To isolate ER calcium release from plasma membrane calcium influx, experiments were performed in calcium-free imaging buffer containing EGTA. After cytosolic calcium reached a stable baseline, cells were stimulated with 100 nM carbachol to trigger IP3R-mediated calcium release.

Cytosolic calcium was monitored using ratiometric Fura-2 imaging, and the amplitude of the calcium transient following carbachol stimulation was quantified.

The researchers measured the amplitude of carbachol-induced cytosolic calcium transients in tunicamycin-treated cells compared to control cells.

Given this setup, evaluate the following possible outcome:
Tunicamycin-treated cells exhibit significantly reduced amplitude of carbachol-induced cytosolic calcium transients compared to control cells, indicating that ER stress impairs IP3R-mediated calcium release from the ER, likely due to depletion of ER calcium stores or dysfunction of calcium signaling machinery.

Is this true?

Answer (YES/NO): NO